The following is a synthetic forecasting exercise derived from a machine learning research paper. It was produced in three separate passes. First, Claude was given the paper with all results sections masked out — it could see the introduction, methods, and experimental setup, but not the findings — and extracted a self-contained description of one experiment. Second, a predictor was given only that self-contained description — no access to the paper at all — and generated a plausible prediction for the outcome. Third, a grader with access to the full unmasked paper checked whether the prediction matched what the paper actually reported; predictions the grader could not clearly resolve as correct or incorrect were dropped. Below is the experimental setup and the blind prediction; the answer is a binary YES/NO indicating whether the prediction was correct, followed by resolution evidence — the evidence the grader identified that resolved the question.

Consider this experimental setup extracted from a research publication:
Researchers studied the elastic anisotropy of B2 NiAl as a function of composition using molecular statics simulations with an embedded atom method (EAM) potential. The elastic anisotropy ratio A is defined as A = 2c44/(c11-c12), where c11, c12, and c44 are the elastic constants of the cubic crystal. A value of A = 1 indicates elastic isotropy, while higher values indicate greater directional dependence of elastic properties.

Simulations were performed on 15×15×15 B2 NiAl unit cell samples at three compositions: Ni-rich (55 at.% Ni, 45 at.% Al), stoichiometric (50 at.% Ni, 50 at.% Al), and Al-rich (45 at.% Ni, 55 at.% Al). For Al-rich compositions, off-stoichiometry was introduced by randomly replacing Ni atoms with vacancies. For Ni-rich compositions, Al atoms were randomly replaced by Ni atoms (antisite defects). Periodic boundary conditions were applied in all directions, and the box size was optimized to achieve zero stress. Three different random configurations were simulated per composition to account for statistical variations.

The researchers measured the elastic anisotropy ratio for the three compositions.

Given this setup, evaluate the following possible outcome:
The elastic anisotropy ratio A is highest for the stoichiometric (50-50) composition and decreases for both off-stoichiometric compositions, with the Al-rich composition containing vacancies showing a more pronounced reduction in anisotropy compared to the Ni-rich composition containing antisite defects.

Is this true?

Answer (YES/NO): NO